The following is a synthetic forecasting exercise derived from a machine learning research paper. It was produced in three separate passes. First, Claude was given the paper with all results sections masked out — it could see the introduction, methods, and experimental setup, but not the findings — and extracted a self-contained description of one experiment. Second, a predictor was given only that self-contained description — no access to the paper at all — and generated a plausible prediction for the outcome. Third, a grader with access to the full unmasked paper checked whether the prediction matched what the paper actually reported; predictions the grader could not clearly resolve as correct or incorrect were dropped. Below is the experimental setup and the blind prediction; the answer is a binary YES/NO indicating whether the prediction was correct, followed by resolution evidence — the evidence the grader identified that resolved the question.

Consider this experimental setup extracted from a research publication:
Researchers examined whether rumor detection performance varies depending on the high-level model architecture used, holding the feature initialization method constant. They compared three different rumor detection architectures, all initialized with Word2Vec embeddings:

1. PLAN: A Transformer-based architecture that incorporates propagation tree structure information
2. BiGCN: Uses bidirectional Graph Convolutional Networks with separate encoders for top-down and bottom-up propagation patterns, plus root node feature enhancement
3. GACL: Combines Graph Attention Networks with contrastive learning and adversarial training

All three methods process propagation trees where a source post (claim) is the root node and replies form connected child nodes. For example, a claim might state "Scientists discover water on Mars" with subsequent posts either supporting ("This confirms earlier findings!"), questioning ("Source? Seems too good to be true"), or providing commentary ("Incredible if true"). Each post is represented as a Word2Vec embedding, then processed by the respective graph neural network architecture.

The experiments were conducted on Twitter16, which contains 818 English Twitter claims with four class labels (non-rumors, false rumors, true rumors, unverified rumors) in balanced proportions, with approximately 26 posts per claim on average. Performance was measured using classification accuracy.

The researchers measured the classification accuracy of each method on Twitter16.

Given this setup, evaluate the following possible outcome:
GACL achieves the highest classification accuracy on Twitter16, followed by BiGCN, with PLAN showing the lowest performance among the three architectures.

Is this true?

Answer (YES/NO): YES